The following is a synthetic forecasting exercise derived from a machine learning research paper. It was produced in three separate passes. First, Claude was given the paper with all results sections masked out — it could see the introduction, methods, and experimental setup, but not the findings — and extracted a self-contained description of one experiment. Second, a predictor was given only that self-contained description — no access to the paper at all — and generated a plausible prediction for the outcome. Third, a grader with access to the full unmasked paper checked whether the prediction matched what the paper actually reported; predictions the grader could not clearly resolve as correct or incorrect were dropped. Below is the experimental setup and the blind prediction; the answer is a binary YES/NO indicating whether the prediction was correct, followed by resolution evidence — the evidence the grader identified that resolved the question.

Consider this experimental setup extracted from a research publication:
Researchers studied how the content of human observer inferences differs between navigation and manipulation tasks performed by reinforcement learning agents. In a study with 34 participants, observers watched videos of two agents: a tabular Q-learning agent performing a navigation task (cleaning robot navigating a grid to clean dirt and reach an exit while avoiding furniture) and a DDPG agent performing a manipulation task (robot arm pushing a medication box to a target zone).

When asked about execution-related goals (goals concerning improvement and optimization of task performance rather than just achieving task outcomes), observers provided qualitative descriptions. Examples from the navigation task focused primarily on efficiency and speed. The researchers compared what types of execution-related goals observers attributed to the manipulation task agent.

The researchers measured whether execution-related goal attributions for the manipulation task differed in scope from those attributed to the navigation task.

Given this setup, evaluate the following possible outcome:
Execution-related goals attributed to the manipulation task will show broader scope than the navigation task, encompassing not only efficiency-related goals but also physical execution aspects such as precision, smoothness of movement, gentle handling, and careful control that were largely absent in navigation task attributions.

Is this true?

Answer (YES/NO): YES